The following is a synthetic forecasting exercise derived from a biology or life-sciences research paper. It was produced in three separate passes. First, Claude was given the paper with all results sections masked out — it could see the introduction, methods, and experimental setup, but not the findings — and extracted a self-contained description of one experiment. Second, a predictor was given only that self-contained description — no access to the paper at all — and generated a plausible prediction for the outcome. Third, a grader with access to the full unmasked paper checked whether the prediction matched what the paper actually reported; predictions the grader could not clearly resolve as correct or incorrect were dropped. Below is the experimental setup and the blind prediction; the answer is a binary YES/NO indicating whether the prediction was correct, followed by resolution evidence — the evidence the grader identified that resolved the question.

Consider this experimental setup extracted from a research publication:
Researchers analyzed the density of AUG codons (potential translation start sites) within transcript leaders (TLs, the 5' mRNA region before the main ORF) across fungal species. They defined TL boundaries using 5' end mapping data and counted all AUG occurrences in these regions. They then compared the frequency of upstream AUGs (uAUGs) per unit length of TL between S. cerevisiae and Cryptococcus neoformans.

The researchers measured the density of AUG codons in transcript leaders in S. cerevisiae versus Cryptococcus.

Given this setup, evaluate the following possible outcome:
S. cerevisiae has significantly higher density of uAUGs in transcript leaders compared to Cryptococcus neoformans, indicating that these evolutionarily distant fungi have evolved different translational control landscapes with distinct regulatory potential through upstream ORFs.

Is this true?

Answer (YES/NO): NO